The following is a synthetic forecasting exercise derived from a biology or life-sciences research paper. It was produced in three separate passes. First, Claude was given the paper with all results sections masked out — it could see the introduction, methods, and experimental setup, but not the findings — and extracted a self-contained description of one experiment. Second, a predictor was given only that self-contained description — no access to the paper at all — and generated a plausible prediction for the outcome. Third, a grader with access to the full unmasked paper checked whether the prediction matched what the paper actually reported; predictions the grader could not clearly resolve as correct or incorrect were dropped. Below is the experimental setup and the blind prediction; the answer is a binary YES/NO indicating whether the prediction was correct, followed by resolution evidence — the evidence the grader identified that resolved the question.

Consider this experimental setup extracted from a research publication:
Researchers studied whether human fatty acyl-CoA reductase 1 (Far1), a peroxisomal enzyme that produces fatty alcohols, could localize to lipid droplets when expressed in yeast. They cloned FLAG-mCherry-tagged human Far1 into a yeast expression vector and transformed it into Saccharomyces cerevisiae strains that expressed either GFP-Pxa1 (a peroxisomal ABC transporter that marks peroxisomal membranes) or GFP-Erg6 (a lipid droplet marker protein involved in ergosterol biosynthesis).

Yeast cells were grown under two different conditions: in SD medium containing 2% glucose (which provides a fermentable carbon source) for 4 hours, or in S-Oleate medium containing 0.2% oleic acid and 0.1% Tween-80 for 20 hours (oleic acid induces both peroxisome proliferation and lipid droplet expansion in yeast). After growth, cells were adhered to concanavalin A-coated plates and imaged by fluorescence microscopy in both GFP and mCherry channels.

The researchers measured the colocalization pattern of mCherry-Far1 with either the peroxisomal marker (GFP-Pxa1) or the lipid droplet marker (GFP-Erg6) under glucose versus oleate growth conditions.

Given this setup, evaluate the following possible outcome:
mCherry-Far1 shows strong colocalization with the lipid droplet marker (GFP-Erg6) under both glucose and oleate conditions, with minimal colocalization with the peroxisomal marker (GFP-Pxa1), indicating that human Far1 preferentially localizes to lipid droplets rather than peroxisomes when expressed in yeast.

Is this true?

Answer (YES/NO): NO